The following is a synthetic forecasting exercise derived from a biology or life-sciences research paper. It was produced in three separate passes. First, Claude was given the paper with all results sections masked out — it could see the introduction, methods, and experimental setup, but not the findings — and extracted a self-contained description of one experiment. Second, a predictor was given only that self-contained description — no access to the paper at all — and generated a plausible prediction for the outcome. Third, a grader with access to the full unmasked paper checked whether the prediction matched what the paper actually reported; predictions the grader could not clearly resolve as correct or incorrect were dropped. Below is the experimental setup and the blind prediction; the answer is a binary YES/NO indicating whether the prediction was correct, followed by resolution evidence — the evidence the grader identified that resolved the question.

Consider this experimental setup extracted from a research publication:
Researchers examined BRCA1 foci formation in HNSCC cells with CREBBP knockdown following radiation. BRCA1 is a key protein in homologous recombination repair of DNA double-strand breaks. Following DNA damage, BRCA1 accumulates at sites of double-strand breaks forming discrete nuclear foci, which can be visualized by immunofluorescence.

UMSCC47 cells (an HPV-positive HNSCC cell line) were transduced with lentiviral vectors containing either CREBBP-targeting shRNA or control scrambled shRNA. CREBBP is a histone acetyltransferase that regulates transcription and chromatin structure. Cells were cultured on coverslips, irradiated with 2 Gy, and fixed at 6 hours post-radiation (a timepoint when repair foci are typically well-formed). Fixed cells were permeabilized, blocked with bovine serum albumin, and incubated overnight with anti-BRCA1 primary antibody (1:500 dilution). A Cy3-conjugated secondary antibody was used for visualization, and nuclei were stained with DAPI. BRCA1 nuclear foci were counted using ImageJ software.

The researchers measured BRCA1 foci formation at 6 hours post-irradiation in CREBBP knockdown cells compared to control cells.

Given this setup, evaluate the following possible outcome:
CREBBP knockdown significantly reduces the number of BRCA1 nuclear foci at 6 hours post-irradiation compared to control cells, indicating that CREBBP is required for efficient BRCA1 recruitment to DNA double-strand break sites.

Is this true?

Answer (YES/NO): YES